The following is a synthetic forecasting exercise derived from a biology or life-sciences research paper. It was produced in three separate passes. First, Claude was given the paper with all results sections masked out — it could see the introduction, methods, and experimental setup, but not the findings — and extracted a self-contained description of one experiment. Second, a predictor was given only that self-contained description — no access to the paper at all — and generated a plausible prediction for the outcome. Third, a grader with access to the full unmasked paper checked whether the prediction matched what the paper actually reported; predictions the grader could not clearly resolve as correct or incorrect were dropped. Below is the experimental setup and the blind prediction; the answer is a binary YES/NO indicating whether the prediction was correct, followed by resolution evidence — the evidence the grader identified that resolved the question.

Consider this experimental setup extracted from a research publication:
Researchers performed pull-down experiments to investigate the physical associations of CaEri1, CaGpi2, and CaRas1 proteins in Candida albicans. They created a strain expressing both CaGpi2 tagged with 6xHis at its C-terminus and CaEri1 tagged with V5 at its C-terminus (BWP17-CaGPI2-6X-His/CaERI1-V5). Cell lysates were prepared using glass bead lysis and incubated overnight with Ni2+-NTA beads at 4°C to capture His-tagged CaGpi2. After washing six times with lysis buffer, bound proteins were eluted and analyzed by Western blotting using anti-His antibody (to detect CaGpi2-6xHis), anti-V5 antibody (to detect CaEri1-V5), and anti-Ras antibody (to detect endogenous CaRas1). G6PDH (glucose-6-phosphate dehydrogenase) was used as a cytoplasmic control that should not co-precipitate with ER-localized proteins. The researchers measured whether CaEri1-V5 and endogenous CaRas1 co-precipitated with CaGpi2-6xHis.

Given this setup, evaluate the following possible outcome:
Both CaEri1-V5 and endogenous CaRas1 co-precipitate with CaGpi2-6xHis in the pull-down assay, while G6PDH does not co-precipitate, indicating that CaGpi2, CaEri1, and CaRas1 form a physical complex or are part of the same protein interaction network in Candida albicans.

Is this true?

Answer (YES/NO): YES